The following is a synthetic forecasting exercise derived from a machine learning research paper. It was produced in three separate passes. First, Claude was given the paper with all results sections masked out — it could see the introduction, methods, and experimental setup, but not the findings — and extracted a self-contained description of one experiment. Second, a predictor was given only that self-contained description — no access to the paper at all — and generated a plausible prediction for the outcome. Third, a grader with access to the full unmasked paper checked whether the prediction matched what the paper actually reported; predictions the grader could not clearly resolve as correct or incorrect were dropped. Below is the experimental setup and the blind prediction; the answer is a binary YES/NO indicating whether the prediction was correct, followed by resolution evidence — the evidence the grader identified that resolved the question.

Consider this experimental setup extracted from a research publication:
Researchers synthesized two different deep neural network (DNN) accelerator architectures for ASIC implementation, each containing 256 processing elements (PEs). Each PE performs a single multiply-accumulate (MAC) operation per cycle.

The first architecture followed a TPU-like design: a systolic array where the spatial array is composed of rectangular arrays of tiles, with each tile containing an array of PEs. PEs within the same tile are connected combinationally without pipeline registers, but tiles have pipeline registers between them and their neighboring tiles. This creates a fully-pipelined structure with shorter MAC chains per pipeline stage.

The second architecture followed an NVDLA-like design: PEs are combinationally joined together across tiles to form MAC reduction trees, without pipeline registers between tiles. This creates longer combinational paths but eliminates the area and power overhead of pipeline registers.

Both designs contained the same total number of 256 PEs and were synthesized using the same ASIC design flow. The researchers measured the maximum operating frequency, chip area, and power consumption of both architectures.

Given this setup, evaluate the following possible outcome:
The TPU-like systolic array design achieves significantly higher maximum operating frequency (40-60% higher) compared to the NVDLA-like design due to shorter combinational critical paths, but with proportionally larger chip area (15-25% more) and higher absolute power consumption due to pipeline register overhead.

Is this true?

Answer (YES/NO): NO